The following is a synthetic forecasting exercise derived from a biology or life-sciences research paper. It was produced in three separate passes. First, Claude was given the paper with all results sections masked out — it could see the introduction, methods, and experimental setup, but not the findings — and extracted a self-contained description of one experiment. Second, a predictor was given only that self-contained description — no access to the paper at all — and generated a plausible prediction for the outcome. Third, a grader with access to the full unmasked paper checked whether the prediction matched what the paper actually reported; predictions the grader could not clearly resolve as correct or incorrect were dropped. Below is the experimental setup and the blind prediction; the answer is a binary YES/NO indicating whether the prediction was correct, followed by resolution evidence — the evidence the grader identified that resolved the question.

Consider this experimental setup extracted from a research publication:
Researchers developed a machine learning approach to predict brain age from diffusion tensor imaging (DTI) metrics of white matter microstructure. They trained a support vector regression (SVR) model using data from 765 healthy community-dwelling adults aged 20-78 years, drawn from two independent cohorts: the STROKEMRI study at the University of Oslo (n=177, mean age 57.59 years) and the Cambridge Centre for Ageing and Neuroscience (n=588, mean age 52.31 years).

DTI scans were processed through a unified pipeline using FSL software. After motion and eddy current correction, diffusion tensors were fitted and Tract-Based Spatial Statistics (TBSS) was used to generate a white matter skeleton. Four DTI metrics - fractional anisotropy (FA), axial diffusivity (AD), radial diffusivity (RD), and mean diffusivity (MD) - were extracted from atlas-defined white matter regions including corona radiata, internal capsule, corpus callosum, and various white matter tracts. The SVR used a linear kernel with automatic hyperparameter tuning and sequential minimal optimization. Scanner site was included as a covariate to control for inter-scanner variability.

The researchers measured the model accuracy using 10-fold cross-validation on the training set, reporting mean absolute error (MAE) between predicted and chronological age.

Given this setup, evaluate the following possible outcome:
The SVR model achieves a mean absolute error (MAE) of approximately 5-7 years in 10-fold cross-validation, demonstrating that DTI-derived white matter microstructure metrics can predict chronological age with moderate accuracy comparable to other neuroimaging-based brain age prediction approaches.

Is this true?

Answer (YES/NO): NO